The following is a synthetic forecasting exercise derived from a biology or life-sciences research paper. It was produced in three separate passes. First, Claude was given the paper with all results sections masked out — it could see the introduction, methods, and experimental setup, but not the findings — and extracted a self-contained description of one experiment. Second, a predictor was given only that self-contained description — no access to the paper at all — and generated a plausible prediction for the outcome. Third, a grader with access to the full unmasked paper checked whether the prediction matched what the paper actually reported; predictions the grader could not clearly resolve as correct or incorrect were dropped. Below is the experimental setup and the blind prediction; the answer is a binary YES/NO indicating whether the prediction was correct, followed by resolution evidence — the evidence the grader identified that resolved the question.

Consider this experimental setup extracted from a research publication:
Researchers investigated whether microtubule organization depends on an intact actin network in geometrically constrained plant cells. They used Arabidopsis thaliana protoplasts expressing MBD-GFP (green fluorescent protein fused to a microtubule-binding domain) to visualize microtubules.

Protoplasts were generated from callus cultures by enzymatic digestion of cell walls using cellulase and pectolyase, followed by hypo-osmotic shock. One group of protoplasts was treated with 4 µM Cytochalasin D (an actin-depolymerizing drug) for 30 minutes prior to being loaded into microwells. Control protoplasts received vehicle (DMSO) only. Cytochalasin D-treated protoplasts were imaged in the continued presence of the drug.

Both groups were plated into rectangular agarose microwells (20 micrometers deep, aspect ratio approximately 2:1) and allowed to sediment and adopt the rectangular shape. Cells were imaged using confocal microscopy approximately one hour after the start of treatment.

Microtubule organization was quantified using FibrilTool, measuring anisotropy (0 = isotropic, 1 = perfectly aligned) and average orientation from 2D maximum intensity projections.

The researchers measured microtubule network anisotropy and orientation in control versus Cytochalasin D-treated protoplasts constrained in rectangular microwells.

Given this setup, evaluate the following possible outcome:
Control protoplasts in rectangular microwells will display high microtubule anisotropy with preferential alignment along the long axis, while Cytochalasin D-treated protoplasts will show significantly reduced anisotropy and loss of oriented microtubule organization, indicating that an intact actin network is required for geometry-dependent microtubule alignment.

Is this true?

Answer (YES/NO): NO